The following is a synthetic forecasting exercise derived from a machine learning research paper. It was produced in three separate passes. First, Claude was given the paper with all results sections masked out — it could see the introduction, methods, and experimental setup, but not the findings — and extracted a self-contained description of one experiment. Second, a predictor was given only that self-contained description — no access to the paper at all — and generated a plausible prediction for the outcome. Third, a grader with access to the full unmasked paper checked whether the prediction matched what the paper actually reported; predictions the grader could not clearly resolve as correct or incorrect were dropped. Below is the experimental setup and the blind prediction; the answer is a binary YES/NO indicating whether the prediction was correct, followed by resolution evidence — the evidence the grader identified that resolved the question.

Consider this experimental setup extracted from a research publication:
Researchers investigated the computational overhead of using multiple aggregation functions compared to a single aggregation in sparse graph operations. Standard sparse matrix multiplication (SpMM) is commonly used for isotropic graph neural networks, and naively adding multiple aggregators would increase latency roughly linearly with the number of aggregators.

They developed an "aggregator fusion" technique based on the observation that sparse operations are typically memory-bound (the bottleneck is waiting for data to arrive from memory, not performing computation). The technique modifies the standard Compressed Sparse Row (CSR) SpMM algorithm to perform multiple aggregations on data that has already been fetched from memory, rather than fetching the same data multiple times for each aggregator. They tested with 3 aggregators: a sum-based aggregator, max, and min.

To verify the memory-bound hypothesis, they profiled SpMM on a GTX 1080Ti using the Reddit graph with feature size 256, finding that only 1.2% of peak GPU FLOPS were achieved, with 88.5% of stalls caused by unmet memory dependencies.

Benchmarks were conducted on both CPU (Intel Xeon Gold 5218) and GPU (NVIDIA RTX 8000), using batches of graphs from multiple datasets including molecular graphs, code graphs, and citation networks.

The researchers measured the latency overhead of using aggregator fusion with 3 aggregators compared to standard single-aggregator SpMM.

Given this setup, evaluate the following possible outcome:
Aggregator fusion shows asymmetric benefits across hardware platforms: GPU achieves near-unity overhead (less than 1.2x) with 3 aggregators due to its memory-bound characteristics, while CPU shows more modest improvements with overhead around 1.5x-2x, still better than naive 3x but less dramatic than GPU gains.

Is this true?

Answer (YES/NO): NO